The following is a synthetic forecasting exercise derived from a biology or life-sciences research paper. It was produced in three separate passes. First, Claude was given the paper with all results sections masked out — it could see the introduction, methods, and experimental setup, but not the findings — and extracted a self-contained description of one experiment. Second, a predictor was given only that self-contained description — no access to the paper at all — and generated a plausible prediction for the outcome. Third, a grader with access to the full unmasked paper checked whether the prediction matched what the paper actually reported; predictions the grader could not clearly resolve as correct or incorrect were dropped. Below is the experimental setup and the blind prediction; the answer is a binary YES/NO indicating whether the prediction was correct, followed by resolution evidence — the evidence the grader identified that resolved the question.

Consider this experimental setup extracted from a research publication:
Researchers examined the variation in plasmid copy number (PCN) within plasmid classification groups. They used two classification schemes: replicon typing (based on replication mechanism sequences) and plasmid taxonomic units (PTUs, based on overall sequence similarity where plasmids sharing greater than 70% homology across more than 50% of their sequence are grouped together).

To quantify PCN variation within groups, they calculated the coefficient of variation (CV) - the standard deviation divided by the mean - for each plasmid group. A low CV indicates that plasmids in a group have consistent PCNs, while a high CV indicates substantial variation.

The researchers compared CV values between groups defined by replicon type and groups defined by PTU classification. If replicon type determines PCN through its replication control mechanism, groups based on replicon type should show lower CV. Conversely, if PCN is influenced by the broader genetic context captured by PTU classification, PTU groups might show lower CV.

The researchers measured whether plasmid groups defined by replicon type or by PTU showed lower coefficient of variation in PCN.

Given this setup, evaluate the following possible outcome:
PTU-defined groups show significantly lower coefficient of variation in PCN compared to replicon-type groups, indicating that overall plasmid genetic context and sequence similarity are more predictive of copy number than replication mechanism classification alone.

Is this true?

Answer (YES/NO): NO